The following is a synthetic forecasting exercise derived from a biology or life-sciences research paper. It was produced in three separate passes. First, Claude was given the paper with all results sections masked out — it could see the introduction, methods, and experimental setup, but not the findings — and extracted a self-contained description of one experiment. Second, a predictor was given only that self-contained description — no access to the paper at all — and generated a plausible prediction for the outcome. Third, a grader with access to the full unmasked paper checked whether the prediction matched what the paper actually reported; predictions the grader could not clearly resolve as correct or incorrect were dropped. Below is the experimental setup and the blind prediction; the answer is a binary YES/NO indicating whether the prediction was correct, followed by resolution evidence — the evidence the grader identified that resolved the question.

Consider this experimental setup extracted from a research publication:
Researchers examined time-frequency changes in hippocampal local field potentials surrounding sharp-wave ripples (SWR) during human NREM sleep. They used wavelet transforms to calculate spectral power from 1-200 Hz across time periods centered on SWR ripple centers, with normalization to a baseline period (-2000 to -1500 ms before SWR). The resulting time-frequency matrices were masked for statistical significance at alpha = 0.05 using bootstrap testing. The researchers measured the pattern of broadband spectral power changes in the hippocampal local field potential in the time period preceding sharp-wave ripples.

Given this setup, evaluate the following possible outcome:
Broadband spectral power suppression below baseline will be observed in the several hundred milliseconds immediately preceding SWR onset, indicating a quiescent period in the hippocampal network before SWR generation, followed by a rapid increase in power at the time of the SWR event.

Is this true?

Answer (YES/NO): YES